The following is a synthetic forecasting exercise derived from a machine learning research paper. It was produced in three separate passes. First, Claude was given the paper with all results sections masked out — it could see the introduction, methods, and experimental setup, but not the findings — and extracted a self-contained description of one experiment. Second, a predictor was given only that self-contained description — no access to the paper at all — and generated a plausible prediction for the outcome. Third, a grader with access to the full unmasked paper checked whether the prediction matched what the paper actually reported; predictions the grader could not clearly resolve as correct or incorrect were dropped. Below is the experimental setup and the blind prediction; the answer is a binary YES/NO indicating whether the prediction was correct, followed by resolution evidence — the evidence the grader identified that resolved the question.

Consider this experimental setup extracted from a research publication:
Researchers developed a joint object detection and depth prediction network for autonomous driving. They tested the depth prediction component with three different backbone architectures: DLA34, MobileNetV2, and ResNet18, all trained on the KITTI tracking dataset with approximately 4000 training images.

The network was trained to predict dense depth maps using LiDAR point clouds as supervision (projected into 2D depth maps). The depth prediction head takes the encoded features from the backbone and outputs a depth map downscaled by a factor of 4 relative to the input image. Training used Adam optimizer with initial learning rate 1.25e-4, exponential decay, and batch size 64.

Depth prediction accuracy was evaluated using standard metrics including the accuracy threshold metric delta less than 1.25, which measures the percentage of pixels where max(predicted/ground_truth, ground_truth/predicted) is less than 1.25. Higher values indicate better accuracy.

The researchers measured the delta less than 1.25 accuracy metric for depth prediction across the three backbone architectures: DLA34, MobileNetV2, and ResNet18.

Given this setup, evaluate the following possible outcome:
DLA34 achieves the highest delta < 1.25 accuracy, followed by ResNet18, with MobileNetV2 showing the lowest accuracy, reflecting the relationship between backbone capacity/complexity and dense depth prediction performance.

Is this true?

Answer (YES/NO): NO